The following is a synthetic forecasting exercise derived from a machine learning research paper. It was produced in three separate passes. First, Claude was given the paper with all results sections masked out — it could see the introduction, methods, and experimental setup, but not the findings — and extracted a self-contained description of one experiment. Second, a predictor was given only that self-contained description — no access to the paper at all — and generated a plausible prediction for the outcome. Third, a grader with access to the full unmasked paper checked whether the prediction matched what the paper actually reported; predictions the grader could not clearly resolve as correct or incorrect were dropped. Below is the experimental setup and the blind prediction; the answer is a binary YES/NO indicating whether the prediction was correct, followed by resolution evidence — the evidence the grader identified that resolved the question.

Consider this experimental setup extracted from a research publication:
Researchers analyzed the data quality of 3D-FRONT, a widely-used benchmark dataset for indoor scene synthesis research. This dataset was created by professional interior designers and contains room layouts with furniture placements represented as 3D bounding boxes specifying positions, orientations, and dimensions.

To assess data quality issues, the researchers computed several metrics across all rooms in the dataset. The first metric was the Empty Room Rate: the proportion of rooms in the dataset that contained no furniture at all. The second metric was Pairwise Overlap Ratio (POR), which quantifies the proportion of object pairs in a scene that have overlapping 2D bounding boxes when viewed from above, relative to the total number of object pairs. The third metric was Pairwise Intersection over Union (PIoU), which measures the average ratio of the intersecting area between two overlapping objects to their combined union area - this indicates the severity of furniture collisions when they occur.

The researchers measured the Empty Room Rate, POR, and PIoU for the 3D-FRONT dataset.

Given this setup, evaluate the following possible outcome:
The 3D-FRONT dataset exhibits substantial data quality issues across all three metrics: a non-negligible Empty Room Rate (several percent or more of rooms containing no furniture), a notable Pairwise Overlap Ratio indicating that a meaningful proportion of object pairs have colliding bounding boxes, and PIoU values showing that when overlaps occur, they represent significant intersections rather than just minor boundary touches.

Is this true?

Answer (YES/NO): YES